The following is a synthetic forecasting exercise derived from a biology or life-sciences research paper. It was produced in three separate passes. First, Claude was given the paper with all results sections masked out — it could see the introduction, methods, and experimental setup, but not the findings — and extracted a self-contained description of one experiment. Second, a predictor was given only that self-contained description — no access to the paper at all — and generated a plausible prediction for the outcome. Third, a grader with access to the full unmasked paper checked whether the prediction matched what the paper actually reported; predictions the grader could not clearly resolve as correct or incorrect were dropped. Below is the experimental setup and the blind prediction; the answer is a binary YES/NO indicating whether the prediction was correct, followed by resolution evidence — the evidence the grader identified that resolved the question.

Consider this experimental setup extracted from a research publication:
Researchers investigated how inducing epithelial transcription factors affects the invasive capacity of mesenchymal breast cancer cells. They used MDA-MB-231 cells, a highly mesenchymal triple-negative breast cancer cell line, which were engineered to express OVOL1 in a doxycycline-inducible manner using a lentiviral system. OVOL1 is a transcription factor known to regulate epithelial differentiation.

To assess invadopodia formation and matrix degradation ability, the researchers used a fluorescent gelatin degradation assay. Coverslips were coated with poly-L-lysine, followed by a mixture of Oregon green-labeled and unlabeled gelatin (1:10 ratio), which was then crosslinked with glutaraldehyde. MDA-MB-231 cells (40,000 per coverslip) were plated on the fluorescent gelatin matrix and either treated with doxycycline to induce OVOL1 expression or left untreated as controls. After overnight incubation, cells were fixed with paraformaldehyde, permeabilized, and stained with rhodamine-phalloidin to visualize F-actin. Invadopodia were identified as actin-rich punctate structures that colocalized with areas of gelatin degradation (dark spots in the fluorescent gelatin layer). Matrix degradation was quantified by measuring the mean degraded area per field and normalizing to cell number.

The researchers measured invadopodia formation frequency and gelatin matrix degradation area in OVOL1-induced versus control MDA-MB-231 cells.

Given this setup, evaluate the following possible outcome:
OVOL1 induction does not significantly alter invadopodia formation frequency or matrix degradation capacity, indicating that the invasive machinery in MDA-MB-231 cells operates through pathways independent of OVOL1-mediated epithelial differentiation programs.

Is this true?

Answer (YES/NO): NO